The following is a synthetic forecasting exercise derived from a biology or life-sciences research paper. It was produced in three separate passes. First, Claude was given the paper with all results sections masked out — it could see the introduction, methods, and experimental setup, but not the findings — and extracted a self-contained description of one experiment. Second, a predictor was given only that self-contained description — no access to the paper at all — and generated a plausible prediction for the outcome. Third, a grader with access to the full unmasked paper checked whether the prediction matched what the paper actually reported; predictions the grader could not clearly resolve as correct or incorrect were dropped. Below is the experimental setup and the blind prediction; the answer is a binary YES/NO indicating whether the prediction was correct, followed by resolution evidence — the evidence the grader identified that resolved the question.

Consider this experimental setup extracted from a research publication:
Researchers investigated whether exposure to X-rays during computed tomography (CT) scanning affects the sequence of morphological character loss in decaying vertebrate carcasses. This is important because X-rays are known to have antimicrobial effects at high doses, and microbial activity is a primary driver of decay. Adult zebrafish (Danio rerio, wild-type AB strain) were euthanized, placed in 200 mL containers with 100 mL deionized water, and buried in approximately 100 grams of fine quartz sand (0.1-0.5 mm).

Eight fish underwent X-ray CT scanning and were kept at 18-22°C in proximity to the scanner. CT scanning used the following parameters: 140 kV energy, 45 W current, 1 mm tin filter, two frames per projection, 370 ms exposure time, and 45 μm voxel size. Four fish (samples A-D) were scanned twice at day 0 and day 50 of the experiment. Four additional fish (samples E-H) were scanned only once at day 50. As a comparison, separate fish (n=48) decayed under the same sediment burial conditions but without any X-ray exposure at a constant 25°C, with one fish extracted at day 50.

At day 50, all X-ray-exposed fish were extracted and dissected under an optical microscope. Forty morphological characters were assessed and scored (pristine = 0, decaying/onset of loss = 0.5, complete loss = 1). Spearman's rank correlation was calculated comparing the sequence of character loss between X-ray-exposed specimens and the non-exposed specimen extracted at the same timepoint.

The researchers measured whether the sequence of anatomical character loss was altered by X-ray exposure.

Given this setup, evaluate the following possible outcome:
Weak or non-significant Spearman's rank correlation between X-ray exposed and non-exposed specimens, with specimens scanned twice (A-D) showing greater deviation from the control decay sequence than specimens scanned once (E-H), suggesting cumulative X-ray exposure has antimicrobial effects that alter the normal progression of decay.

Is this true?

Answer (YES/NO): NO